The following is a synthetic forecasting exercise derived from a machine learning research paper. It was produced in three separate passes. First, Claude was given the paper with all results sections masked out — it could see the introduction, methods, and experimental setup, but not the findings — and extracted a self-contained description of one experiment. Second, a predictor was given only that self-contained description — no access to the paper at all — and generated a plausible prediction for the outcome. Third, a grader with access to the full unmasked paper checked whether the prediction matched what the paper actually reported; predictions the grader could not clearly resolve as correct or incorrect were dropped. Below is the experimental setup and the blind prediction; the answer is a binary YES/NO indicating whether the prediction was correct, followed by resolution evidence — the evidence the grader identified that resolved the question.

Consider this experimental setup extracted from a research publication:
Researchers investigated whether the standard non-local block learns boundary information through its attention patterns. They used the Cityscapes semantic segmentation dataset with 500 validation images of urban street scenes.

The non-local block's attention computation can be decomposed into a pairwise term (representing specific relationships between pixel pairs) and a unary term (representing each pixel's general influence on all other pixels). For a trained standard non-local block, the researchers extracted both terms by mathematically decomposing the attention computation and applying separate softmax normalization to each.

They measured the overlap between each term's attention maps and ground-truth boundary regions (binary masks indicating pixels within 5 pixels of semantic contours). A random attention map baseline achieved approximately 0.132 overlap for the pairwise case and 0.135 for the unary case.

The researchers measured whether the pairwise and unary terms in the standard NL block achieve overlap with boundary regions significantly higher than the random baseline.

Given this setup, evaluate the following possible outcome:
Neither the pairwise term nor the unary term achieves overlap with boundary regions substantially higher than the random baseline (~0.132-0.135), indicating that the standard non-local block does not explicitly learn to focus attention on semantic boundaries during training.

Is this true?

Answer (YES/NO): NO